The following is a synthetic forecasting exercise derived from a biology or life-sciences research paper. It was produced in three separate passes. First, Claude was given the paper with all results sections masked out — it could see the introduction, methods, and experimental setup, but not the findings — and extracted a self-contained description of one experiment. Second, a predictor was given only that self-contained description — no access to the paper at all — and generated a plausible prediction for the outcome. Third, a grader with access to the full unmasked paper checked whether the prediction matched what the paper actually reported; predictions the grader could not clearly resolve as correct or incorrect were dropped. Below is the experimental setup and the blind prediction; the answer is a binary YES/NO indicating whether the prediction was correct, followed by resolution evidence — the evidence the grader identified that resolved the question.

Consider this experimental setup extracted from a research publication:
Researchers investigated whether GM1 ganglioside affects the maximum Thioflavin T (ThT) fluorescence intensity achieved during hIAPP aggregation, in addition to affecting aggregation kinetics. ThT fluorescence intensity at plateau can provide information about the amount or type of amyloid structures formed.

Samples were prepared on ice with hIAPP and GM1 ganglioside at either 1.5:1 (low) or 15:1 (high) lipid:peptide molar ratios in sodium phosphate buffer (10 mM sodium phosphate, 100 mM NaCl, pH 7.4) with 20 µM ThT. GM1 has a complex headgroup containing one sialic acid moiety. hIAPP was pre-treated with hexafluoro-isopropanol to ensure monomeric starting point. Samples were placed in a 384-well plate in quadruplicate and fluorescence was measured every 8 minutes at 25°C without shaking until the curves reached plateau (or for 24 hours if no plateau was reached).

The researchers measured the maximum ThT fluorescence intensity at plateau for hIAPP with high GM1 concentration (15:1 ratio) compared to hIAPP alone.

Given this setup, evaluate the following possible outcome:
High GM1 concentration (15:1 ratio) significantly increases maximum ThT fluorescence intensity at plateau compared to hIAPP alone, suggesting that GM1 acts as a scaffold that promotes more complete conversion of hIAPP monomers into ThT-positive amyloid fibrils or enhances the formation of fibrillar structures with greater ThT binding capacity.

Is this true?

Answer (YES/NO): NO